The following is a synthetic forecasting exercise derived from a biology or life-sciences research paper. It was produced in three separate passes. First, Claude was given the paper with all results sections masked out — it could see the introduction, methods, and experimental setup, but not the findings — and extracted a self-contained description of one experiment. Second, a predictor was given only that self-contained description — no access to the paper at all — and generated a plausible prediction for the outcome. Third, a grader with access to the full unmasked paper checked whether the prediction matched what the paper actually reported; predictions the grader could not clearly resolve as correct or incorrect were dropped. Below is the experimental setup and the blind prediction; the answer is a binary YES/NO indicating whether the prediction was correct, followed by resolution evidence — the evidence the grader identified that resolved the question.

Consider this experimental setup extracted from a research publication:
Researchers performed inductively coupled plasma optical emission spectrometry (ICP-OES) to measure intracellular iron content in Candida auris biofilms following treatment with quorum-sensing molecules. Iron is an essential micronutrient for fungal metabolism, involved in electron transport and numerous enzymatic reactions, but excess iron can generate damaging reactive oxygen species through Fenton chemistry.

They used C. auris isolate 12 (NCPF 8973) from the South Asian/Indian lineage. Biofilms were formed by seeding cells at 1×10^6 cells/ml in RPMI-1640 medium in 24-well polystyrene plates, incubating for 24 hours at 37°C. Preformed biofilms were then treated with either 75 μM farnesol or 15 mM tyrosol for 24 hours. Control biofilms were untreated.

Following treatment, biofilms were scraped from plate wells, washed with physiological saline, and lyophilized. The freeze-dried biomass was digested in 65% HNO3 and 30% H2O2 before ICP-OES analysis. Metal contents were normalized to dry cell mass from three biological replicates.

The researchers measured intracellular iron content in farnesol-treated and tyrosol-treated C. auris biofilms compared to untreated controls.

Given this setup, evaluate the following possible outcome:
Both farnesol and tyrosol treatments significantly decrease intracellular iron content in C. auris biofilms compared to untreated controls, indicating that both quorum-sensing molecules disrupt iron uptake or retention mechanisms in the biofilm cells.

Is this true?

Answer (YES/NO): YES